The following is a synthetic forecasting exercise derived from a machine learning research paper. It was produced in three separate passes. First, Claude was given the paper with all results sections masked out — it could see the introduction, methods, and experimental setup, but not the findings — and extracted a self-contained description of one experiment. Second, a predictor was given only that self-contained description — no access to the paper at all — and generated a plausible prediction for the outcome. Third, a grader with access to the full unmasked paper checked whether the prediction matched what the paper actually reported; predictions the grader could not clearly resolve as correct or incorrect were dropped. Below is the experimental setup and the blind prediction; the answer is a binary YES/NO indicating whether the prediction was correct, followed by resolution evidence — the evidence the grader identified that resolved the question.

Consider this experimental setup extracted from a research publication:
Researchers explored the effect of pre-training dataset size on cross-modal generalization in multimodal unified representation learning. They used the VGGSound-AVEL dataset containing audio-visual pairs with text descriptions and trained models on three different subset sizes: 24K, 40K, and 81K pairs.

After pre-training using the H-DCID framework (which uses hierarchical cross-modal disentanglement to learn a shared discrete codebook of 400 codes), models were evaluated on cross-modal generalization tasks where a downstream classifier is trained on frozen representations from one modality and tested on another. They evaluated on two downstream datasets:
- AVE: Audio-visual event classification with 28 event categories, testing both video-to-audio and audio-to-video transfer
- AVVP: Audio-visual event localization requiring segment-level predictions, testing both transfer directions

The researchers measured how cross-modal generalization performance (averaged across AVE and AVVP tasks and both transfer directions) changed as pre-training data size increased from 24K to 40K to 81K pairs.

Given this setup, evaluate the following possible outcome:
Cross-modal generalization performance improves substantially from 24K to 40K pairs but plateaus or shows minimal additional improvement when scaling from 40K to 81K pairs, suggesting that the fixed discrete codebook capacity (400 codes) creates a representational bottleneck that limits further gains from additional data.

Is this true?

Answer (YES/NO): NO